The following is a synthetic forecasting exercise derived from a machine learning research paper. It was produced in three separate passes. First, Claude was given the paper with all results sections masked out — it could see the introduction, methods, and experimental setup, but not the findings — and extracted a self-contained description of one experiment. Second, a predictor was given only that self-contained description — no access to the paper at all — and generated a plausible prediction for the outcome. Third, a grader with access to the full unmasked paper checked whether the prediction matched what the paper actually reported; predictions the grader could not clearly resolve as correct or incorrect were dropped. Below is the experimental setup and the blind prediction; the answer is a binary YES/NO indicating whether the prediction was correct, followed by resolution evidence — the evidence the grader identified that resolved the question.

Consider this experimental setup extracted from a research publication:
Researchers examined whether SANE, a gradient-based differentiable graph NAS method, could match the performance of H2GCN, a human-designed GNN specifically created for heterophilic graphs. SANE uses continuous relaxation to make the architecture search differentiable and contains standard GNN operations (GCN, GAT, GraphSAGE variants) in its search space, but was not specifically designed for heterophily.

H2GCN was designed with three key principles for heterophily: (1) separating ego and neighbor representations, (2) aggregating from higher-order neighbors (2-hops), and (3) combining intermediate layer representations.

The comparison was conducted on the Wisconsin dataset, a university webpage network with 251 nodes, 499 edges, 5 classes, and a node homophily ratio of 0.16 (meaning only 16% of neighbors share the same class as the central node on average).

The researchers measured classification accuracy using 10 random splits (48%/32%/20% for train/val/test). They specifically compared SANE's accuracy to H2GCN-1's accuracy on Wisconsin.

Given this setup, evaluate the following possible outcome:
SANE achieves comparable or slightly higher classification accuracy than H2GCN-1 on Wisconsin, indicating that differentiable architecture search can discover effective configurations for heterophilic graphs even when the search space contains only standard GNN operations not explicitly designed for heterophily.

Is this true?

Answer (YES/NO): YES